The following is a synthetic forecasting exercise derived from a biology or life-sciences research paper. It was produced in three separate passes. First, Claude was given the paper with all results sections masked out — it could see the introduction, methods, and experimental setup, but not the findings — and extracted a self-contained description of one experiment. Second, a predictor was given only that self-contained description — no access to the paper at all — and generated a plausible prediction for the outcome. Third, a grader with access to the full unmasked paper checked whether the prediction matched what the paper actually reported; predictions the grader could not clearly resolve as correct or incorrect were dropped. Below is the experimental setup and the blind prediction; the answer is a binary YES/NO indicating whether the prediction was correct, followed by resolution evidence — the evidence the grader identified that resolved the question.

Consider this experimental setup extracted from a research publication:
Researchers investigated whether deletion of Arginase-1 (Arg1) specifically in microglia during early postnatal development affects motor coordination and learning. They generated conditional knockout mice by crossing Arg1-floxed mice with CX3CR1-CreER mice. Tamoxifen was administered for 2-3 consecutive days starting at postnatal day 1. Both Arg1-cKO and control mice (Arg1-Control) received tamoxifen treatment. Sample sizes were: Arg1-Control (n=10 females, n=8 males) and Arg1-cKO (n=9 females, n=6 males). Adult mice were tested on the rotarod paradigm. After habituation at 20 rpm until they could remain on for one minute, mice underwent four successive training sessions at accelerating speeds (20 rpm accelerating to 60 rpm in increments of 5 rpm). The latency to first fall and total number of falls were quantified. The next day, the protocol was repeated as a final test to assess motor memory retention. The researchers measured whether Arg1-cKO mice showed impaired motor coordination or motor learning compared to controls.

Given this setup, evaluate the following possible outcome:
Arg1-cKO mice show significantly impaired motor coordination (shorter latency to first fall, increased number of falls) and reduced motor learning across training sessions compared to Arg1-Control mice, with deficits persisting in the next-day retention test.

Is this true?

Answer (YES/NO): NO